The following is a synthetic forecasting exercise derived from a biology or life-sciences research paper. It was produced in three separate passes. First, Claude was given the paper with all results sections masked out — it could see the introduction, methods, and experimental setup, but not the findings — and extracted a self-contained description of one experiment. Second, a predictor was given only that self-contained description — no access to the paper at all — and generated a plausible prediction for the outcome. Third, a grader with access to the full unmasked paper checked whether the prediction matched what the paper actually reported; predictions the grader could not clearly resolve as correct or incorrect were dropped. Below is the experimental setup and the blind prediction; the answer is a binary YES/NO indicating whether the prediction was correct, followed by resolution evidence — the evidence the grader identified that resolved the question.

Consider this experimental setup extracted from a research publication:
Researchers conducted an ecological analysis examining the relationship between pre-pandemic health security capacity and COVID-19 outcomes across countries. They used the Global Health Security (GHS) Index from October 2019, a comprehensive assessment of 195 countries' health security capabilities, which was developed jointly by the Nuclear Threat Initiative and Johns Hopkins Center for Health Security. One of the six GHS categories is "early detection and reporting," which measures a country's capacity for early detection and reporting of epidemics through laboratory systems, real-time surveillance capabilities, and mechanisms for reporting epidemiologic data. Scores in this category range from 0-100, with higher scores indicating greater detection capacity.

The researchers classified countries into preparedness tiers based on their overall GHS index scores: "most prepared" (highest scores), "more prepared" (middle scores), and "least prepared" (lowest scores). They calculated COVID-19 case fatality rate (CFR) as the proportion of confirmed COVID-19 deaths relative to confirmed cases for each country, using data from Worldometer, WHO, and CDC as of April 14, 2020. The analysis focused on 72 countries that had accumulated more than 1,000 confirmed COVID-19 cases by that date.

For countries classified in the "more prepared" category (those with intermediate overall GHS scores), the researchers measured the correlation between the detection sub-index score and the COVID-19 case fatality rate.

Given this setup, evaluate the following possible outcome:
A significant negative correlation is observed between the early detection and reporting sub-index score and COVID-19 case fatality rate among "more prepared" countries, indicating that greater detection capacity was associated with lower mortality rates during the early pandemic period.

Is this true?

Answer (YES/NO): NO